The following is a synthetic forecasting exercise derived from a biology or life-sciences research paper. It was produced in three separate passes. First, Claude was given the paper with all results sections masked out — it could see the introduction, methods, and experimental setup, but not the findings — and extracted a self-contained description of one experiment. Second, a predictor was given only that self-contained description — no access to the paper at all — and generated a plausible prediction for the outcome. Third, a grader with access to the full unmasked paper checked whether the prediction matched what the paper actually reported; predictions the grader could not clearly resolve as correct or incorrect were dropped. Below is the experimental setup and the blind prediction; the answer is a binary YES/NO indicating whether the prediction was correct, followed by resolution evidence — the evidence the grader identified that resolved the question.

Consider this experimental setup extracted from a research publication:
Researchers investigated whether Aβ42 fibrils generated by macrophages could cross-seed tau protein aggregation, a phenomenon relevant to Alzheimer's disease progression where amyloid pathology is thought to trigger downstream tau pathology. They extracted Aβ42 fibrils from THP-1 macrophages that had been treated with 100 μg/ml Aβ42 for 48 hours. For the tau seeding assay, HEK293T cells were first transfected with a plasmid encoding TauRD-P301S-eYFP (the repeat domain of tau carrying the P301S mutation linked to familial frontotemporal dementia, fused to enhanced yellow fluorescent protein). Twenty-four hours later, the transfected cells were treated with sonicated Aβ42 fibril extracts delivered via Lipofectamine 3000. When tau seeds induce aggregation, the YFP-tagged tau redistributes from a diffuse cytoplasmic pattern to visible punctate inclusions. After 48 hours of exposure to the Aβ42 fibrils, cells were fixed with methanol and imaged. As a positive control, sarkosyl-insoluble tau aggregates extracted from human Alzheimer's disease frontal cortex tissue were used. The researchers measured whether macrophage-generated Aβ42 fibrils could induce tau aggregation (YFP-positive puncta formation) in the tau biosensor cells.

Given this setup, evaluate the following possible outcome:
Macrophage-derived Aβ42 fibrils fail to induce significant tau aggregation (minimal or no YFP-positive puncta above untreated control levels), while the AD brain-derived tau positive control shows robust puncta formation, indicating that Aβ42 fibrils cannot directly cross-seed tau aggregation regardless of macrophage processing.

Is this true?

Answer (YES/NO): NO